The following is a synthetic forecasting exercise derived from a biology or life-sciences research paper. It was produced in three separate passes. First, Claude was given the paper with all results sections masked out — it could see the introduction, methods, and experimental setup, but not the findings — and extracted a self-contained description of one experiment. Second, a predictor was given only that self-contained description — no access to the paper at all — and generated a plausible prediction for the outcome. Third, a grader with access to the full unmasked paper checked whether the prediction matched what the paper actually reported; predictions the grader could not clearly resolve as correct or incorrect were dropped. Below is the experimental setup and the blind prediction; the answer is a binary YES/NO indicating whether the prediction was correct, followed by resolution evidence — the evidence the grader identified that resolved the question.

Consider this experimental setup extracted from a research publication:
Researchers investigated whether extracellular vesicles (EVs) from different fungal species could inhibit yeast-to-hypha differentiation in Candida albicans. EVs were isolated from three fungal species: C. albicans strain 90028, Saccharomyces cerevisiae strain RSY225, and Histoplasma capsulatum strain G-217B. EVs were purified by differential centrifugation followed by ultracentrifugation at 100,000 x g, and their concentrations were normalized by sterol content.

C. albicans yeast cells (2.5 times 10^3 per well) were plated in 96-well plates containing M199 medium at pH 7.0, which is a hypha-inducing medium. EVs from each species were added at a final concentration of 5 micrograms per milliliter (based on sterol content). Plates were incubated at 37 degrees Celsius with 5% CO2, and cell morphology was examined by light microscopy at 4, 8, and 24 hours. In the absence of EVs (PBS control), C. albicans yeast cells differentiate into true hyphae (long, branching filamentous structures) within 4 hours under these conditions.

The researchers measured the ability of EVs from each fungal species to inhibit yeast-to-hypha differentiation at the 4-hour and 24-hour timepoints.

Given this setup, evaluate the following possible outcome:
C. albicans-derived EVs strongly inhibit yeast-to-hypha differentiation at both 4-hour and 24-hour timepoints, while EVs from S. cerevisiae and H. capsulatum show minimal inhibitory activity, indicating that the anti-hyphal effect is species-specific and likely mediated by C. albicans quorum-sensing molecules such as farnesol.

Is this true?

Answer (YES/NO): NO